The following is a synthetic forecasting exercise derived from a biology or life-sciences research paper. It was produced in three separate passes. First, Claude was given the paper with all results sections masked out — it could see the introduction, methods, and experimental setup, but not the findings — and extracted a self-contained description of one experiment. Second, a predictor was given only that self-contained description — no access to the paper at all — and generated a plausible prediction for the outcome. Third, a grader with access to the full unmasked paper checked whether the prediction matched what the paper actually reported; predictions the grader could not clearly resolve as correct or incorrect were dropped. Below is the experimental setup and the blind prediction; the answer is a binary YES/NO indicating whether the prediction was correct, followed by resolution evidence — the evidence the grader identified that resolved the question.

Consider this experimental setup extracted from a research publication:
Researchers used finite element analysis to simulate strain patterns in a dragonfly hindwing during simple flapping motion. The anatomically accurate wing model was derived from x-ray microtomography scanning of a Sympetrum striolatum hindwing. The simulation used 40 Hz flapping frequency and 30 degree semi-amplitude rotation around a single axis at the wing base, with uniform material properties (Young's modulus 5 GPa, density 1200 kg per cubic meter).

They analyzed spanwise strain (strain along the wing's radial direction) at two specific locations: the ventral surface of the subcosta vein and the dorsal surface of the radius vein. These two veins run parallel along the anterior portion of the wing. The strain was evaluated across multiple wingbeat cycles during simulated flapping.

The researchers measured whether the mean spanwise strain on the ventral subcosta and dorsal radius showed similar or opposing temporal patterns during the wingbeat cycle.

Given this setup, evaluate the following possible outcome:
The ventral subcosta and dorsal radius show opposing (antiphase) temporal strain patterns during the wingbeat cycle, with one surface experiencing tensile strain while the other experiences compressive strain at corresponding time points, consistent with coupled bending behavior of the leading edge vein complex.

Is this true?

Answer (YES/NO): YES